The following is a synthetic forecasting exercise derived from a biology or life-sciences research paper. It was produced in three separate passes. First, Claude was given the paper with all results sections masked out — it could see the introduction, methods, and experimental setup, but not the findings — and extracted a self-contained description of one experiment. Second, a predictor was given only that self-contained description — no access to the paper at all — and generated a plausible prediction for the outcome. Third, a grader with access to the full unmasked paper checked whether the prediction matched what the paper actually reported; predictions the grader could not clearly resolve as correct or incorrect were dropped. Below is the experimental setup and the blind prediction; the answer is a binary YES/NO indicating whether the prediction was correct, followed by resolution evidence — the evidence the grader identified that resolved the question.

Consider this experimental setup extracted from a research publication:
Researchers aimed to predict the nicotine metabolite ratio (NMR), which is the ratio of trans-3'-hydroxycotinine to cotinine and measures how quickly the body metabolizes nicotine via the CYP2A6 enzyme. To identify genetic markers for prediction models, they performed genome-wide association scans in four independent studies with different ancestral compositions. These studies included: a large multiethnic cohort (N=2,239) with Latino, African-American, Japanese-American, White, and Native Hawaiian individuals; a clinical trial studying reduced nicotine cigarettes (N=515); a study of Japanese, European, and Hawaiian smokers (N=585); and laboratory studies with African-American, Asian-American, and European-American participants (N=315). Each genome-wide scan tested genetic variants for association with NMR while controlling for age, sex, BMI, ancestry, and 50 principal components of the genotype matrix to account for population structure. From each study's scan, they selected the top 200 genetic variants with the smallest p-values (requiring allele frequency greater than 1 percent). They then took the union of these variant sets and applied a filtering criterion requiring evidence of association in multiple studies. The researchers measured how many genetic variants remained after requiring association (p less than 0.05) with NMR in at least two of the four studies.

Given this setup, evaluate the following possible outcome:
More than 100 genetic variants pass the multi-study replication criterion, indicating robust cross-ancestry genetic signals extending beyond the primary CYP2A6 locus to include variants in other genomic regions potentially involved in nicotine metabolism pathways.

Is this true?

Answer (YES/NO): NO